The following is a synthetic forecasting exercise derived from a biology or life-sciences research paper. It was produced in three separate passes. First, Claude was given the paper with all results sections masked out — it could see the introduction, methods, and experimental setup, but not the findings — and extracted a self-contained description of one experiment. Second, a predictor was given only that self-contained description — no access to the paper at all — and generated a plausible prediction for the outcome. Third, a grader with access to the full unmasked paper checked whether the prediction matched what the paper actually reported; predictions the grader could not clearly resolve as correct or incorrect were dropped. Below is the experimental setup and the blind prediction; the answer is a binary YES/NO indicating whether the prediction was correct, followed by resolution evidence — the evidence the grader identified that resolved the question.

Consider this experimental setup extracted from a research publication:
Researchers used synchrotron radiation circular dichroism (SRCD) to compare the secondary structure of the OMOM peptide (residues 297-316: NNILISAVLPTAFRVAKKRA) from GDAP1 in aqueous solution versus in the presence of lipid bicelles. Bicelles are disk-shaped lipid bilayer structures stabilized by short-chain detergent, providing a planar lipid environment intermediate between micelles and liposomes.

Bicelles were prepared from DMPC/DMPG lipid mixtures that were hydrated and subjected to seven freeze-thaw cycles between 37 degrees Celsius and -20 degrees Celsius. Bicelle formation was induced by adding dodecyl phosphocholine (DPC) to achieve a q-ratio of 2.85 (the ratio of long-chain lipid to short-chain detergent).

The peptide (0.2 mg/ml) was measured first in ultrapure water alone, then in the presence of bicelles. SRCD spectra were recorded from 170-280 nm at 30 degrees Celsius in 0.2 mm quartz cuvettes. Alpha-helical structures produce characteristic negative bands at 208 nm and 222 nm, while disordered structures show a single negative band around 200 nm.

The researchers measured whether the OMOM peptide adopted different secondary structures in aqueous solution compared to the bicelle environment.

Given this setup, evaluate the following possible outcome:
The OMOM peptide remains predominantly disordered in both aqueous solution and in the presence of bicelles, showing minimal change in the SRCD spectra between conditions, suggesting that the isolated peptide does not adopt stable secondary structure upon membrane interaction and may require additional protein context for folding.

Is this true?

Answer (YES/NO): NO